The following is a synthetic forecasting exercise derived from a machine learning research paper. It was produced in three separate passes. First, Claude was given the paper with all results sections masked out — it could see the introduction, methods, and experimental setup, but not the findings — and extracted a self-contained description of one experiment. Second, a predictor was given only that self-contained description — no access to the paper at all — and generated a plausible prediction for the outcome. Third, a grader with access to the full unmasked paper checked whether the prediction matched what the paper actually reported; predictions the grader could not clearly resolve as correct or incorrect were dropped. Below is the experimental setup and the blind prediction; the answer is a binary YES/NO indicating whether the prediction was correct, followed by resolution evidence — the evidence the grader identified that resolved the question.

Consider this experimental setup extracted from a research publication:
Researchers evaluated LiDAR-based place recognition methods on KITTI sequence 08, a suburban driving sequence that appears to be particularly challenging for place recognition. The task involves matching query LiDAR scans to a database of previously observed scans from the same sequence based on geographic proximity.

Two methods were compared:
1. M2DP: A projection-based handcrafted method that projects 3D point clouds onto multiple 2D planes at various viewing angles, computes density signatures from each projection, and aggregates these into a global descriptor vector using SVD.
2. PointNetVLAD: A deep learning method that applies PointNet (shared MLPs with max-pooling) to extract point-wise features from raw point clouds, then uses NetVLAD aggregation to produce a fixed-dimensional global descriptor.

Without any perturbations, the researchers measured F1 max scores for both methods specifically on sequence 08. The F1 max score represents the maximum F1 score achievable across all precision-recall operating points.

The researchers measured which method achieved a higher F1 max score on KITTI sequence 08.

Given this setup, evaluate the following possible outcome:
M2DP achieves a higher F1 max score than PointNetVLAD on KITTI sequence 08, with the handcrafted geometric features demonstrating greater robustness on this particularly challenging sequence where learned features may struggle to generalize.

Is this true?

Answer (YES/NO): YES